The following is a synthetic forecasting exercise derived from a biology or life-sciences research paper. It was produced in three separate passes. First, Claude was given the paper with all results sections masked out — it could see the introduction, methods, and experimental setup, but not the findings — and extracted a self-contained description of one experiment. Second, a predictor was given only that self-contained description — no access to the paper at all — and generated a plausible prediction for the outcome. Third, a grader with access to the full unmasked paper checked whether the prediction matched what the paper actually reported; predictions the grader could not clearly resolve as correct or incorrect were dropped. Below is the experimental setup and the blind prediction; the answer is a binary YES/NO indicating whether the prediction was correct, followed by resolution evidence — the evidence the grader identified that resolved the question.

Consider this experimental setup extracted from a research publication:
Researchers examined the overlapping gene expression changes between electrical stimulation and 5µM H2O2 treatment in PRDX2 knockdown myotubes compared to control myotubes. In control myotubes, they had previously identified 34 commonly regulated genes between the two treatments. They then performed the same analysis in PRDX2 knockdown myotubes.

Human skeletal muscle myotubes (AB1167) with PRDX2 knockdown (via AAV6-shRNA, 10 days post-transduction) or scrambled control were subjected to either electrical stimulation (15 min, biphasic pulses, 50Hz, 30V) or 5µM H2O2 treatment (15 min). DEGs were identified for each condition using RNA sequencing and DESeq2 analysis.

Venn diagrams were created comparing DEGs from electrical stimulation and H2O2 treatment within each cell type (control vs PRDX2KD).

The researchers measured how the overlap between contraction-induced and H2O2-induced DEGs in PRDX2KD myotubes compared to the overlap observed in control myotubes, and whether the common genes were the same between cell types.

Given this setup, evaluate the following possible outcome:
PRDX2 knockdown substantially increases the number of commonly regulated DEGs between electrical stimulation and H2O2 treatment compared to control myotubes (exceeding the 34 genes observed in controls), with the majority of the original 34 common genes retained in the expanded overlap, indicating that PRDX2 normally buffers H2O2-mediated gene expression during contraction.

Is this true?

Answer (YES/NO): NO